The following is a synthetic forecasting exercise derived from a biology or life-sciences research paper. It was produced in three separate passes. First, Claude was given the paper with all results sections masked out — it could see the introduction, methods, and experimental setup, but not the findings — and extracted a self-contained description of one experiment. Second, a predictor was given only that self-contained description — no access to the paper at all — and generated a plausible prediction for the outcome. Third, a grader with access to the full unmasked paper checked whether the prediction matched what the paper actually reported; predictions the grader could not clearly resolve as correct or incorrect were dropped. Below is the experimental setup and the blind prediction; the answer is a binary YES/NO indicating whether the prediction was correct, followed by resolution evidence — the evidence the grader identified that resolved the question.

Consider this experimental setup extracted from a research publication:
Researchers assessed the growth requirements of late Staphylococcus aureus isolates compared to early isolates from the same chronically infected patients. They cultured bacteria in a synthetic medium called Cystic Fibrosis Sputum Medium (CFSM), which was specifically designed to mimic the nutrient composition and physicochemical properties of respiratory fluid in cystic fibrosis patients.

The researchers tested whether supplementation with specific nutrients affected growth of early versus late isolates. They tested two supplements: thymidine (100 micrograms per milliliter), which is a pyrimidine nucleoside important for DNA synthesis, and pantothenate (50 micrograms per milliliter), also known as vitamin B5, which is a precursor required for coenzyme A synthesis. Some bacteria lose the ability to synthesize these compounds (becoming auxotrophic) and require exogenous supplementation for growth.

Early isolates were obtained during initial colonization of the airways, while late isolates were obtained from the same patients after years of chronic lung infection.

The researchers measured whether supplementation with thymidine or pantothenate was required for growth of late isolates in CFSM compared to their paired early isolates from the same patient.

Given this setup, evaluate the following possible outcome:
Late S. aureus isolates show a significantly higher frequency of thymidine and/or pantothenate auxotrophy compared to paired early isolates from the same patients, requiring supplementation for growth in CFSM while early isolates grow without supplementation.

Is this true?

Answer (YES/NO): YES